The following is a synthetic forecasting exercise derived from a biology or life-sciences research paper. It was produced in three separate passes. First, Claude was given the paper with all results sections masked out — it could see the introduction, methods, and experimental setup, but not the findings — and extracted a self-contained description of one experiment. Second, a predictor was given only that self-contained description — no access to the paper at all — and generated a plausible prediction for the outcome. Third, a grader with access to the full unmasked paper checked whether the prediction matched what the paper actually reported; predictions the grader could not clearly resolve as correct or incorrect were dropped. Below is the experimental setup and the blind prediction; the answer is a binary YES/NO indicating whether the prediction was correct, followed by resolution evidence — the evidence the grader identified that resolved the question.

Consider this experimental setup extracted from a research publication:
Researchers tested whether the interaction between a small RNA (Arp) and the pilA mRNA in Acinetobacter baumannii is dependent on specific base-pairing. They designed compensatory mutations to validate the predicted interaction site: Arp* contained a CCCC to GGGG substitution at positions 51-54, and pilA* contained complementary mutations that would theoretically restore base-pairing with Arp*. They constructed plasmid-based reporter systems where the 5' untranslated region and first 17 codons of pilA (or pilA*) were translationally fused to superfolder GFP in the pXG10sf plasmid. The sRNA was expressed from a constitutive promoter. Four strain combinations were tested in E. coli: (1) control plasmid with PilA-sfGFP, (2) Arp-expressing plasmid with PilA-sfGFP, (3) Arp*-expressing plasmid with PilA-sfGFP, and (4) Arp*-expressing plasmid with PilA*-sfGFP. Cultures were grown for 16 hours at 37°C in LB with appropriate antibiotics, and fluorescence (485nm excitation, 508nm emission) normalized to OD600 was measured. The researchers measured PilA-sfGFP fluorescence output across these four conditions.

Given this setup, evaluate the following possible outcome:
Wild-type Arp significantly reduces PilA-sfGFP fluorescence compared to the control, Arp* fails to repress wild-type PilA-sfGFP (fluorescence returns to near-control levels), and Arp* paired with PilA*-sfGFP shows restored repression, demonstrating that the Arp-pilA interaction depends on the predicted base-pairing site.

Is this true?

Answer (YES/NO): NO